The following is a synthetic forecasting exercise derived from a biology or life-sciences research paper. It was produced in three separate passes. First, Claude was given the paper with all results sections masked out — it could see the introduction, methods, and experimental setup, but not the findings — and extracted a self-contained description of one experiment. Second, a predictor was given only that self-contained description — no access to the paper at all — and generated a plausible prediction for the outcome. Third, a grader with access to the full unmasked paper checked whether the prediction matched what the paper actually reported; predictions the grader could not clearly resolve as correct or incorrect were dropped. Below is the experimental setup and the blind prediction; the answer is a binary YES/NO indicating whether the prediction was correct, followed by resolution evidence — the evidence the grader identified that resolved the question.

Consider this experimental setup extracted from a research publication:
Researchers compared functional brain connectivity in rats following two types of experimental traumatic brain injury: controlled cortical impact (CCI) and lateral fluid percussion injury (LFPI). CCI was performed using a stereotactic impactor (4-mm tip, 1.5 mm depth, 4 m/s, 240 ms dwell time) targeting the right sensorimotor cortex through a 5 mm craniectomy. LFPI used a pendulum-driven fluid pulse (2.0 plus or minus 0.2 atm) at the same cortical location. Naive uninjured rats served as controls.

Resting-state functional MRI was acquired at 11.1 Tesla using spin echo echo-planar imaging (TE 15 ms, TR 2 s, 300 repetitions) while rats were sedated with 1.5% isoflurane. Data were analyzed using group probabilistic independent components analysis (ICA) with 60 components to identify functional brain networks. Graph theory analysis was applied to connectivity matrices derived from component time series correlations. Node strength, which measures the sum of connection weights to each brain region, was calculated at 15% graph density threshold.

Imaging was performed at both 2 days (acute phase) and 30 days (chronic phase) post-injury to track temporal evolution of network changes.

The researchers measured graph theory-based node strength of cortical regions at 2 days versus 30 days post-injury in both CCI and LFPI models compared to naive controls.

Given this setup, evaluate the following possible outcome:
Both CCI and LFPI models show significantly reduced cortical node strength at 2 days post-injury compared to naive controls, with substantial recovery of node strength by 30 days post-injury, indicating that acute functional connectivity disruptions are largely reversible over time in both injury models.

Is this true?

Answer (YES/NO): NO